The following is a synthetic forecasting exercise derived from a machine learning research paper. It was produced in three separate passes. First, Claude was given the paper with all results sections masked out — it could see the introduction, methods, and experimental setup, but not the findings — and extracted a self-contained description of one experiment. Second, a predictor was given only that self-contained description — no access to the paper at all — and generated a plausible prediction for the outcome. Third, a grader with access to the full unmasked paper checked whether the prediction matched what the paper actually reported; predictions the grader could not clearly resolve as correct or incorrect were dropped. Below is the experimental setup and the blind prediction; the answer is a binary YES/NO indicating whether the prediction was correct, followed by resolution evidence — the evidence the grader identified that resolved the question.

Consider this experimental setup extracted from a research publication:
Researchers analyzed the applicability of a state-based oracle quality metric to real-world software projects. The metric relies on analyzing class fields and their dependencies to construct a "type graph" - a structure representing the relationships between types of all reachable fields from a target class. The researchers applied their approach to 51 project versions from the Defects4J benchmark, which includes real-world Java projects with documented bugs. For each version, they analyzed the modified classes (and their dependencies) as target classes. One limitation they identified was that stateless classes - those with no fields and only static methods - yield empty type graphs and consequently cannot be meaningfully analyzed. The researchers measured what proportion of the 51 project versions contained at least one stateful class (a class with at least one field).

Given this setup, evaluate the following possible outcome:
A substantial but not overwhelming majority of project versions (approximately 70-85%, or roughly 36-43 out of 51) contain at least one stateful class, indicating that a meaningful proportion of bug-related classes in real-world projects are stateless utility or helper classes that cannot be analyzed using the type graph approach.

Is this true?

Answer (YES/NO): YES